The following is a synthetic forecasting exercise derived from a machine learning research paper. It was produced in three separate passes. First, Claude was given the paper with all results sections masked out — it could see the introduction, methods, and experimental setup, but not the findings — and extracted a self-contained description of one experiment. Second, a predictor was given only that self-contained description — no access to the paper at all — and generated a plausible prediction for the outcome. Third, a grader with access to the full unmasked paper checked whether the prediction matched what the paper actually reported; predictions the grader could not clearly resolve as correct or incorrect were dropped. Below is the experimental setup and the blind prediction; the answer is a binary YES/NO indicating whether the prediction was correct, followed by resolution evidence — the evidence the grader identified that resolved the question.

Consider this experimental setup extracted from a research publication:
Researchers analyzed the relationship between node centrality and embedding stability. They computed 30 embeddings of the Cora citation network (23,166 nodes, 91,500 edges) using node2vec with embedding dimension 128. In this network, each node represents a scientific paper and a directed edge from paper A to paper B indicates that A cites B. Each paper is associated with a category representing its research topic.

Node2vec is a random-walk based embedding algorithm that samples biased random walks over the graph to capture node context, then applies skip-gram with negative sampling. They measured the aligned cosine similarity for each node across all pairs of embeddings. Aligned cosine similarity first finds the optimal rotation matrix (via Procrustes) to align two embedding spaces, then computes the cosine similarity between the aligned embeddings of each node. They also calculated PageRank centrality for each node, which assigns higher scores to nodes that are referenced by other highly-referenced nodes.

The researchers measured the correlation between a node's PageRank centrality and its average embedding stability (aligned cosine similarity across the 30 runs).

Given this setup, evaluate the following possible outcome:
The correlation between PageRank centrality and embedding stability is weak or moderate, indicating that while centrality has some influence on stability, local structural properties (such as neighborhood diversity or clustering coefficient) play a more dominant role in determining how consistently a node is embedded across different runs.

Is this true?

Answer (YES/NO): NO